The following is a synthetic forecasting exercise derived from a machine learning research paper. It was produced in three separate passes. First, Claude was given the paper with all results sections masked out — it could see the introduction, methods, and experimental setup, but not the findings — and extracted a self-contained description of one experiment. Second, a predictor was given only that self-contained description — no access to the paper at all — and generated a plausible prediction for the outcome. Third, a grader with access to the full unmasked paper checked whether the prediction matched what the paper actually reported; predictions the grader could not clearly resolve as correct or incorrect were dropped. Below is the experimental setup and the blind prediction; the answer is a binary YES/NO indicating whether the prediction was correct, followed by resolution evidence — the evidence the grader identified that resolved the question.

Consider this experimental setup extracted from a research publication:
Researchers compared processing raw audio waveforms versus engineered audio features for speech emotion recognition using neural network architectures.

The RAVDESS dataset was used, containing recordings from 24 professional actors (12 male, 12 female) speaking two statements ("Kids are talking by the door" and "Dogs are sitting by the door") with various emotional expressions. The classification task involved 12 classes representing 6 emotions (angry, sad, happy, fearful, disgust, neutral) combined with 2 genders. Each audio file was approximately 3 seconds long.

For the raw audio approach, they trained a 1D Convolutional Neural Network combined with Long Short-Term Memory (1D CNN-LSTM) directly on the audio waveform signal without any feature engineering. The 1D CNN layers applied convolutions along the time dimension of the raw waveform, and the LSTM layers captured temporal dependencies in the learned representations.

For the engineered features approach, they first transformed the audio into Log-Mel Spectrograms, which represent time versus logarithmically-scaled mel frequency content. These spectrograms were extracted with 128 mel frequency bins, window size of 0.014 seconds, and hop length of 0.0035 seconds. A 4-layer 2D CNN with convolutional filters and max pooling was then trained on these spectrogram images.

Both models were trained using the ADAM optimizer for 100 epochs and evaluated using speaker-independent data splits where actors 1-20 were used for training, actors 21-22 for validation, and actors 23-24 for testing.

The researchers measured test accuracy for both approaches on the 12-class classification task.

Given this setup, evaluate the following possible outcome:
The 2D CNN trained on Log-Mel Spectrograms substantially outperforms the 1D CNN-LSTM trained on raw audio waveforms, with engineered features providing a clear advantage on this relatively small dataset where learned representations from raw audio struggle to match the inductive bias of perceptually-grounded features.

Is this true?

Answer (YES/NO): YES